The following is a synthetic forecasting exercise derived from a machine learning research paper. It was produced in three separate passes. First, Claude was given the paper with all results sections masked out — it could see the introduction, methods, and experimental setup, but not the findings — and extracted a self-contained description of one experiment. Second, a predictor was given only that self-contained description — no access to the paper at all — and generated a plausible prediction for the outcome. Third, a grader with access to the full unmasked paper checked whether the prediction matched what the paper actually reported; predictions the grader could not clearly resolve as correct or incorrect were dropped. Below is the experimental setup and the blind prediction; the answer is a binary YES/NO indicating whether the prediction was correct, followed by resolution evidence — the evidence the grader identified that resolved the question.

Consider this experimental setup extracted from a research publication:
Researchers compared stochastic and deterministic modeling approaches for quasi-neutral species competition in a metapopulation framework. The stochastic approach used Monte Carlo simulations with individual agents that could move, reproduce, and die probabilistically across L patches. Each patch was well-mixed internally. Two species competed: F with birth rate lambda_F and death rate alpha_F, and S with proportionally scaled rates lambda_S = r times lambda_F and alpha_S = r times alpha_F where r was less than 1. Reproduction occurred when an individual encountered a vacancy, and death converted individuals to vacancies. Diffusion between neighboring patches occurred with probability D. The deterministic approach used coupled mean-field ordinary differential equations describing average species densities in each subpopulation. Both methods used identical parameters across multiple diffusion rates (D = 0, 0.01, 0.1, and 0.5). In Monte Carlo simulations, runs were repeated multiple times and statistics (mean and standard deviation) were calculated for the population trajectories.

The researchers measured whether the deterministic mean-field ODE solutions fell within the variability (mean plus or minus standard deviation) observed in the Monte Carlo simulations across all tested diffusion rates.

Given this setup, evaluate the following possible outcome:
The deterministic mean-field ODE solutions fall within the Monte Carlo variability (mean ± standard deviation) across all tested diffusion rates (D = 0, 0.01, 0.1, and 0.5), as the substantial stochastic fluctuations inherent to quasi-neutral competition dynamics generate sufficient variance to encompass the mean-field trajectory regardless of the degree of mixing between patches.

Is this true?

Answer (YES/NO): YES